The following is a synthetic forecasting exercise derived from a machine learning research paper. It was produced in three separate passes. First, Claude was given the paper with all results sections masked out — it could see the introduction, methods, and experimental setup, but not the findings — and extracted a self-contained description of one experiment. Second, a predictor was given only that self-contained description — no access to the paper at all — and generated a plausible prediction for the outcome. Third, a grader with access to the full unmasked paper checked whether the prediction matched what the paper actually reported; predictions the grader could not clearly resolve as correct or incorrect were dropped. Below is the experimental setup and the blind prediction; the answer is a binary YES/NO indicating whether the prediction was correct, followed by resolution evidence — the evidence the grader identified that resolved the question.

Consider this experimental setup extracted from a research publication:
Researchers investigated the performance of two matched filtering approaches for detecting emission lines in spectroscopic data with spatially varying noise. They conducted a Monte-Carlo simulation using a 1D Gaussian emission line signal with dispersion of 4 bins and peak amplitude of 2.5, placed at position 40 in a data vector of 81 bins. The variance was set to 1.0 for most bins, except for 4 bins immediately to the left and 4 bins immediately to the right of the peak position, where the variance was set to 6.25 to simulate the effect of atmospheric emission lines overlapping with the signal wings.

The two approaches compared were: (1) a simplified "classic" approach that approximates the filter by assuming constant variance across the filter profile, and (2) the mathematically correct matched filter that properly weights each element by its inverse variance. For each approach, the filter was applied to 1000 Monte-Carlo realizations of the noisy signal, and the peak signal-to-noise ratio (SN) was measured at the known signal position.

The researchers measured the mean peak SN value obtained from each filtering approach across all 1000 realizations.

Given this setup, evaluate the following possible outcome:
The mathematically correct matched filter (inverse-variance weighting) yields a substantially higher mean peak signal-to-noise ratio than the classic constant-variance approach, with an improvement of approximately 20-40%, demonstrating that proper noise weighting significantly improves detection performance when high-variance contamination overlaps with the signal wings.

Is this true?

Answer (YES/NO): NO